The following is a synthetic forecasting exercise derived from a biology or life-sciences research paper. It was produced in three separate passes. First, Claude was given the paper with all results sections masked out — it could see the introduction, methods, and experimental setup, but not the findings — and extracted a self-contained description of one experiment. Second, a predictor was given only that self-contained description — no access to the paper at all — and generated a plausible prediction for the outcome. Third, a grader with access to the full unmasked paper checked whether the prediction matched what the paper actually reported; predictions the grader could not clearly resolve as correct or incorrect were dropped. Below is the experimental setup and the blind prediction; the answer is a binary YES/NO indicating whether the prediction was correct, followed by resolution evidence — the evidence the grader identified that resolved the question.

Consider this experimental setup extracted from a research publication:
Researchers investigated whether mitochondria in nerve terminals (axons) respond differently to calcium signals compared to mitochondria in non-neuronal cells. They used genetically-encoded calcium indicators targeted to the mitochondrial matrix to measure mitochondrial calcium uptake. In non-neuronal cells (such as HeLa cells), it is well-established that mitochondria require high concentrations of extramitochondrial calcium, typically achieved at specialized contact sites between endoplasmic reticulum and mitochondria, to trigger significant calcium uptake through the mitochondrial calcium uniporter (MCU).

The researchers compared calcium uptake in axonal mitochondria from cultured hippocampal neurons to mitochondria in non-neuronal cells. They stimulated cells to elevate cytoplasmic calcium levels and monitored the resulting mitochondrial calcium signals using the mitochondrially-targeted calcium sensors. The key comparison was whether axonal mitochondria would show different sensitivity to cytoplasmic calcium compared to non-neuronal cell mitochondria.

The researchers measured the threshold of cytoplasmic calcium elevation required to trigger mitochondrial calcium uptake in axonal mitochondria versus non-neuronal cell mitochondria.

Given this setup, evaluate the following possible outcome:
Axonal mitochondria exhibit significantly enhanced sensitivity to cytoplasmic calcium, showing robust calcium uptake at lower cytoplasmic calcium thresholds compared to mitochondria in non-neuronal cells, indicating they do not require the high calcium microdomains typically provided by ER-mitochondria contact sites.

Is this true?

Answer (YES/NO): YES